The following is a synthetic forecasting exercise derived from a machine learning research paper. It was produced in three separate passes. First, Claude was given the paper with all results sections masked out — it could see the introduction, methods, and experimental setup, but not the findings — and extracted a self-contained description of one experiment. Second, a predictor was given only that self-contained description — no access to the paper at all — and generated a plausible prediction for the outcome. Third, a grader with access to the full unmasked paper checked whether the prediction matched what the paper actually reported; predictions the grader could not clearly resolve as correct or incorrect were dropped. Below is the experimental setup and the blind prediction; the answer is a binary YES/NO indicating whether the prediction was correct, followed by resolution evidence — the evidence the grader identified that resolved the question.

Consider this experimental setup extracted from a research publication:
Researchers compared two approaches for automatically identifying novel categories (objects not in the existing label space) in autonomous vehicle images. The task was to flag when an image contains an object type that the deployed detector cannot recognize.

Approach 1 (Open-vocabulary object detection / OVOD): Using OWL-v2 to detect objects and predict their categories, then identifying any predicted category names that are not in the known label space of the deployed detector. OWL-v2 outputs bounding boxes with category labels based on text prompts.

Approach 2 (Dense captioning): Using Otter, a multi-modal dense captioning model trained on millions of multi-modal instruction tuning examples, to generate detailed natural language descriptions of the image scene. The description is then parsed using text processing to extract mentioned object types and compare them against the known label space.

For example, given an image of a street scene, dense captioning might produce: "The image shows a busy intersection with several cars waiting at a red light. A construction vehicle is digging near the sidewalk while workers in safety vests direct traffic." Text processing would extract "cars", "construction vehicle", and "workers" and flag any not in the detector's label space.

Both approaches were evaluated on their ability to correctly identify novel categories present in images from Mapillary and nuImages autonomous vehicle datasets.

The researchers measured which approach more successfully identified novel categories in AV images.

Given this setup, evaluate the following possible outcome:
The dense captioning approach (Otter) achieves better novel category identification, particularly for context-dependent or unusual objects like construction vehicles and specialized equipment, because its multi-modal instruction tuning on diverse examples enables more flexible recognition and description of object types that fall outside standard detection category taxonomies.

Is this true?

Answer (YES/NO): NO